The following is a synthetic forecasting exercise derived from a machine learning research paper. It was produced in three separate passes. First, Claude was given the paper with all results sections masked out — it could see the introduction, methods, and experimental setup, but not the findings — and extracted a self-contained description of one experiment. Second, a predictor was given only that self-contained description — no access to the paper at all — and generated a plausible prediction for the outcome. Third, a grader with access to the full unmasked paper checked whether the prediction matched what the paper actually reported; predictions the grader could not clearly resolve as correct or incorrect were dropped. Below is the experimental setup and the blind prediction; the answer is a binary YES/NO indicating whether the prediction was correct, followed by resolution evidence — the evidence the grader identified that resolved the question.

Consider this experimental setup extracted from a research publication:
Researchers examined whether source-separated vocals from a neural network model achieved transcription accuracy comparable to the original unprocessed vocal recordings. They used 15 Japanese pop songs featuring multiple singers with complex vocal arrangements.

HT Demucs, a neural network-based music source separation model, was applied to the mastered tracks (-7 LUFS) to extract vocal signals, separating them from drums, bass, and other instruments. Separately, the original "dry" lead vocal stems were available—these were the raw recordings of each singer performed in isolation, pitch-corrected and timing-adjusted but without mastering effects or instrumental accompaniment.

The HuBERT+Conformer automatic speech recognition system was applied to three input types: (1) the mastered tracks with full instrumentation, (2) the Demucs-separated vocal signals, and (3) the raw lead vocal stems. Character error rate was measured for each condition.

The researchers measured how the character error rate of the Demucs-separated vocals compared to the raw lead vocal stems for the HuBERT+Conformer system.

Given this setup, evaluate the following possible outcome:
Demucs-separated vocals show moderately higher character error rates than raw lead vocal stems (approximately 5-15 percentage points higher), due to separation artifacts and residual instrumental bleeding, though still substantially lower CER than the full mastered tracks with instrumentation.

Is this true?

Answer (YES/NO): YES